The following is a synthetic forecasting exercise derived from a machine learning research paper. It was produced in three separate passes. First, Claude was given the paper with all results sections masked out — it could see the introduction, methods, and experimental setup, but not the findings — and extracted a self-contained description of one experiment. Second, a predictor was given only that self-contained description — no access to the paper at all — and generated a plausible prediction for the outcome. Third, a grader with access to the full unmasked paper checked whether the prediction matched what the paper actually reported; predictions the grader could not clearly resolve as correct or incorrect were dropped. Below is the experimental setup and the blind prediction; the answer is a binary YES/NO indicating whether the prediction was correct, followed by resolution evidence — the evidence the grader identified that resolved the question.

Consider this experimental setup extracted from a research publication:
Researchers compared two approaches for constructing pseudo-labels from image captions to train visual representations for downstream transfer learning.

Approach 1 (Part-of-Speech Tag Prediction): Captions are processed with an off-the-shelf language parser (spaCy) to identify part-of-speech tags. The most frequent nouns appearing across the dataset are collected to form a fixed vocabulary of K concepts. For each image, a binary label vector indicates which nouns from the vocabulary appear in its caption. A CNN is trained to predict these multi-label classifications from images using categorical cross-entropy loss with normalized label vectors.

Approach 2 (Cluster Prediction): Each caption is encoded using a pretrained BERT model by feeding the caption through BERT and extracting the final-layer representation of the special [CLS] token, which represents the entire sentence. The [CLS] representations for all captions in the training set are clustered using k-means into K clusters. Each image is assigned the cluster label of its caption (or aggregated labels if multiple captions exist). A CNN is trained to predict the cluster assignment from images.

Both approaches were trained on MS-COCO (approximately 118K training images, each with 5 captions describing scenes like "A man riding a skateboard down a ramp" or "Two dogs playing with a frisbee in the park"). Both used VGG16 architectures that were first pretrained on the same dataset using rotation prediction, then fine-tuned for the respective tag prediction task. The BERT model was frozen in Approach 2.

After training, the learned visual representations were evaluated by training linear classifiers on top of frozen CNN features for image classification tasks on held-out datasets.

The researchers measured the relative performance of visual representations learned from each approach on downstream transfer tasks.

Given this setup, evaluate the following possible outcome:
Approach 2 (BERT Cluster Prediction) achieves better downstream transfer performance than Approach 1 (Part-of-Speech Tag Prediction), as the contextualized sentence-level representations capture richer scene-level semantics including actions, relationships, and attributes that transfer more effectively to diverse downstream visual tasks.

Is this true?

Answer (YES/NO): NO